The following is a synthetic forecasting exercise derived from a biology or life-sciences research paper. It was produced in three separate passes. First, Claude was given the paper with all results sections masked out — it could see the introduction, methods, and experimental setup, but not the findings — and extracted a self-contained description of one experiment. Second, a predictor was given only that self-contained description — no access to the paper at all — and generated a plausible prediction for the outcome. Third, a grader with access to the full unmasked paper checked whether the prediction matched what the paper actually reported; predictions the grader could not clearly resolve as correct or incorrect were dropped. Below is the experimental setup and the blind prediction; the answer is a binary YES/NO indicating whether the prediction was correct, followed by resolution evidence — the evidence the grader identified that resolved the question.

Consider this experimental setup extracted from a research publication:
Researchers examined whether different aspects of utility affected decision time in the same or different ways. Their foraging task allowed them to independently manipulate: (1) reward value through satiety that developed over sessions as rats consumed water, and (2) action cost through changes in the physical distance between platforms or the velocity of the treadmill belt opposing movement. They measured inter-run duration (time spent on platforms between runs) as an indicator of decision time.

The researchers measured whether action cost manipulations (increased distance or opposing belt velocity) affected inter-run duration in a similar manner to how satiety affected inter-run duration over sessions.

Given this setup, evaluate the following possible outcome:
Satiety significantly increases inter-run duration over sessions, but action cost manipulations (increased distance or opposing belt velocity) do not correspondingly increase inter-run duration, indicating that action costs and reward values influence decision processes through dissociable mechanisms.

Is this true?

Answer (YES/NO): YES